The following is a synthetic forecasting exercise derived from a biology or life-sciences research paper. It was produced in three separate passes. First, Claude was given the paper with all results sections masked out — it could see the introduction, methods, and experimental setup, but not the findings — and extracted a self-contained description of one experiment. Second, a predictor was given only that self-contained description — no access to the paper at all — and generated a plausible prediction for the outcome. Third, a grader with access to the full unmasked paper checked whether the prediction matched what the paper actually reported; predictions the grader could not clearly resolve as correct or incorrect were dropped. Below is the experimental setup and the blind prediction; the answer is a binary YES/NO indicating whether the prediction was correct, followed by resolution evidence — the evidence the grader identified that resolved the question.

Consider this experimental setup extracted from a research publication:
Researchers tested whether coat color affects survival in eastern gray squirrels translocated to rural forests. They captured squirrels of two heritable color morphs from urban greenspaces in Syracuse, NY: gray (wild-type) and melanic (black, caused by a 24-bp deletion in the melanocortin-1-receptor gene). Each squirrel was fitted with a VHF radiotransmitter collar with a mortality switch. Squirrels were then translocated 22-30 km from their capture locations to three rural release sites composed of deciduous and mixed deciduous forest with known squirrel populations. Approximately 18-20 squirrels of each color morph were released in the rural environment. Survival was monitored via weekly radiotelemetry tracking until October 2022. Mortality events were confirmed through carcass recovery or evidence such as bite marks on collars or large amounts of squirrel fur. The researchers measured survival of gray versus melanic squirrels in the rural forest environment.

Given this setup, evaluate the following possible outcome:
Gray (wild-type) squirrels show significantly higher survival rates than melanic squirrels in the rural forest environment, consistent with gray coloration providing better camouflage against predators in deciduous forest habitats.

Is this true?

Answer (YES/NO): YES